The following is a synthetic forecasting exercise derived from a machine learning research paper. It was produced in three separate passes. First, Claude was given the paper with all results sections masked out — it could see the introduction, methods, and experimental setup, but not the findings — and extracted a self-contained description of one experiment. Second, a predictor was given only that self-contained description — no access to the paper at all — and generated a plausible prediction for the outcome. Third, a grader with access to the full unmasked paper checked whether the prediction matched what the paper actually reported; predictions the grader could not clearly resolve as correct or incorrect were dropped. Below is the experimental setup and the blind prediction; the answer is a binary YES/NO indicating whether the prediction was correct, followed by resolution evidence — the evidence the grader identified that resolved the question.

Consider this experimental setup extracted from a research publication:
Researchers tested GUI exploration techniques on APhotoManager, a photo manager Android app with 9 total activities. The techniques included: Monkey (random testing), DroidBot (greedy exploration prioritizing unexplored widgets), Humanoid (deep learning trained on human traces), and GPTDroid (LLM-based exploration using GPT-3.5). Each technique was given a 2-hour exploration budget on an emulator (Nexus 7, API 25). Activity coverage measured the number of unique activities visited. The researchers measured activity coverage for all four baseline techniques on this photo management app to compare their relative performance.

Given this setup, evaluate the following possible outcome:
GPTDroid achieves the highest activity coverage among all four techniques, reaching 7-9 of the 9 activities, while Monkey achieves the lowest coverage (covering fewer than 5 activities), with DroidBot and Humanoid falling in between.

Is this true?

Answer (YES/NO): NO